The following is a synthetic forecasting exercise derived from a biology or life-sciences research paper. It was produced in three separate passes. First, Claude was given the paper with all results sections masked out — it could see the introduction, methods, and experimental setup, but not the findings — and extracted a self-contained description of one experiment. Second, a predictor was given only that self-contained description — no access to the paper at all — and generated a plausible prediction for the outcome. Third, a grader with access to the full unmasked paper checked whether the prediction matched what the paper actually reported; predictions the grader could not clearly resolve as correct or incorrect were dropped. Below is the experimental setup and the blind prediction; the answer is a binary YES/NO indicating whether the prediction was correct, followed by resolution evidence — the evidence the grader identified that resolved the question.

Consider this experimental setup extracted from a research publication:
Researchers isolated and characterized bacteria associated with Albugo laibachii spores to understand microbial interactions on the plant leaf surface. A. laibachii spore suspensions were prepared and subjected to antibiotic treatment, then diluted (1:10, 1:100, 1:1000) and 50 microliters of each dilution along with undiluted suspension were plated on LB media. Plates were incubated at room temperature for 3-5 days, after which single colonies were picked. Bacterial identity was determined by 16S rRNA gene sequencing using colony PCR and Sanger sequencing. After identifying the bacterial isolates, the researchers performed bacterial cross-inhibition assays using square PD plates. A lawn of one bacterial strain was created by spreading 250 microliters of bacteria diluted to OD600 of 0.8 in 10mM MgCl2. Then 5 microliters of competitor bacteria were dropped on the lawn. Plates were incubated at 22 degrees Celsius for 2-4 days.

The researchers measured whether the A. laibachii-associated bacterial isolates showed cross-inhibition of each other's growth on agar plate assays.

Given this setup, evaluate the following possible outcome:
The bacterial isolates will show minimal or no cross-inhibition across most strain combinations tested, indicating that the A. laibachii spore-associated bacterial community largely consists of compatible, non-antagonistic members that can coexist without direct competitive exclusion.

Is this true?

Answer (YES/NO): NO